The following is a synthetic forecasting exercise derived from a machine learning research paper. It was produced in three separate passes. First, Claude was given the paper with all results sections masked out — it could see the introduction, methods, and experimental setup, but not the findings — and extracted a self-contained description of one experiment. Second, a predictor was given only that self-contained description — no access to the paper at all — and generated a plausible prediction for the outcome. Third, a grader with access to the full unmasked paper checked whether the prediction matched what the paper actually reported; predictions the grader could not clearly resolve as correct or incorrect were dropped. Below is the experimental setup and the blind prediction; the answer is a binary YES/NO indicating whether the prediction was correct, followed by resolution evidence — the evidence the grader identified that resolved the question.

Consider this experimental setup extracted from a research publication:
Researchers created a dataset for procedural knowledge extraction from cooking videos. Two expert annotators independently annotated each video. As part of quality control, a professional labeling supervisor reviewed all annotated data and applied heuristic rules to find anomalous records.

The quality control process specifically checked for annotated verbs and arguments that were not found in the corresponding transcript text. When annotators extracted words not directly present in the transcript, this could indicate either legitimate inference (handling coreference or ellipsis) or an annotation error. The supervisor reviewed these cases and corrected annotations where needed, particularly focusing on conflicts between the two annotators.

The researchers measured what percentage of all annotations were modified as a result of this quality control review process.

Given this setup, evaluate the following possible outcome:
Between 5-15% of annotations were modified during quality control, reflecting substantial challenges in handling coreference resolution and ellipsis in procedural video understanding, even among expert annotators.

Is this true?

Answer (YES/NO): NO